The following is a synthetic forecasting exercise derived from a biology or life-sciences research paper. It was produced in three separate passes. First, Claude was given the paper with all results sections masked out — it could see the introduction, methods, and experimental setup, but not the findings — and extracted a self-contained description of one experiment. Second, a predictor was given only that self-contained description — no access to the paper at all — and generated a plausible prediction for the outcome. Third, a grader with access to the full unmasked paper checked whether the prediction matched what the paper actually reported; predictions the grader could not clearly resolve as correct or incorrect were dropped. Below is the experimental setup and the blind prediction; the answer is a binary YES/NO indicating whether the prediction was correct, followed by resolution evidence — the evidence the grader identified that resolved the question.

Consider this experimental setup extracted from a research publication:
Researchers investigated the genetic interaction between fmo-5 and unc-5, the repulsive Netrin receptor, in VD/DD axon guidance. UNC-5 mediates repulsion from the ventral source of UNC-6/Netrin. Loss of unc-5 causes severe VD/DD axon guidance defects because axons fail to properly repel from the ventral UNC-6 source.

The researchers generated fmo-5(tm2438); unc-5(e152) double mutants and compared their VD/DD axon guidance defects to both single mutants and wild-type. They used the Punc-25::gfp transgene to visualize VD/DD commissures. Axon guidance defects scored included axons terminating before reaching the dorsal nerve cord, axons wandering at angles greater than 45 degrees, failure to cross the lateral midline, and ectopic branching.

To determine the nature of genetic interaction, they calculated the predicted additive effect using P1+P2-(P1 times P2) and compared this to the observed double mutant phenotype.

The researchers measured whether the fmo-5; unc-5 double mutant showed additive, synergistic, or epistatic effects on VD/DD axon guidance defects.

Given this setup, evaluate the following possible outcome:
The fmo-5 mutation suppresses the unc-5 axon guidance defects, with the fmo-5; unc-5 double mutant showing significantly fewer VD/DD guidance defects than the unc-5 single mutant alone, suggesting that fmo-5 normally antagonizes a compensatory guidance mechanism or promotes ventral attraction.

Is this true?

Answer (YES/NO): NO